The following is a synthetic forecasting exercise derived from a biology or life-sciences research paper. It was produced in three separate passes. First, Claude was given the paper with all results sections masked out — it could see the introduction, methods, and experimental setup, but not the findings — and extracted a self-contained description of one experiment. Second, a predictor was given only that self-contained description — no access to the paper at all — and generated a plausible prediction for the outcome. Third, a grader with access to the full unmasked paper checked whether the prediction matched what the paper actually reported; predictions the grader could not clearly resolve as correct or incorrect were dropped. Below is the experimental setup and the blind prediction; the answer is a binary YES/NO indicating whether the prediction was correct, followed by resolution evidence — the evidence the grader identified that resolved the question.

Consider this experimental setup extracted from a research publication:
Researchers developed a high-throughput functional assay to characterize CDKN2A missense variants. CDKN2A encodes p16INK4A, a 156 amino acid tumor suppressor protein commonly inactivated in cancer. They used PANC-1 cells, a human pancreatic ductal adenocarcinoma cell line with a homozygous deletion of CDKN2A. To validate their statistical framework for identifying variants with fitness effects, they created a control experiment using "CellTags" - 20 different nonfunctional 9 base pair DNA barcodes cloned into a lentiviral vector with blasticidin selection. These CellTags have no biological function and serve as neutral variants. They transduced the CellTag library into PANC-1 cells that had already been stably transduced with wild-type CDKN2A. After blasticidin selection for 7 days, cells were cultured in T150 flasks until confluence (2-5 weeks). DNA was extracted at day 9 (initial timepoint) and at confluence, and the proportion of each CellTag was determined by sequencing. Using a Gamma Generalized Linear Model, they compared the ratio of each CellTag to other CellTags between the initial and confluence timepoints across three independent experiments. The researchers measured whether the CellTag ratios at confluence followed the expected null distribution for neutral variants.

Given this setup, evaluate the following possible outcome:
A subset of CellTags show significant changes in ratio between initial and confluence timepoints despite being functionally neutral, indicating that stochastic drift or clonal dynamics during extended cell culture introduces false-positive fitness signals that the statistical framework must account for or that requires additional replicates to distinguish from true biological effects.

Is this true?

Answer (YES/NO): NO